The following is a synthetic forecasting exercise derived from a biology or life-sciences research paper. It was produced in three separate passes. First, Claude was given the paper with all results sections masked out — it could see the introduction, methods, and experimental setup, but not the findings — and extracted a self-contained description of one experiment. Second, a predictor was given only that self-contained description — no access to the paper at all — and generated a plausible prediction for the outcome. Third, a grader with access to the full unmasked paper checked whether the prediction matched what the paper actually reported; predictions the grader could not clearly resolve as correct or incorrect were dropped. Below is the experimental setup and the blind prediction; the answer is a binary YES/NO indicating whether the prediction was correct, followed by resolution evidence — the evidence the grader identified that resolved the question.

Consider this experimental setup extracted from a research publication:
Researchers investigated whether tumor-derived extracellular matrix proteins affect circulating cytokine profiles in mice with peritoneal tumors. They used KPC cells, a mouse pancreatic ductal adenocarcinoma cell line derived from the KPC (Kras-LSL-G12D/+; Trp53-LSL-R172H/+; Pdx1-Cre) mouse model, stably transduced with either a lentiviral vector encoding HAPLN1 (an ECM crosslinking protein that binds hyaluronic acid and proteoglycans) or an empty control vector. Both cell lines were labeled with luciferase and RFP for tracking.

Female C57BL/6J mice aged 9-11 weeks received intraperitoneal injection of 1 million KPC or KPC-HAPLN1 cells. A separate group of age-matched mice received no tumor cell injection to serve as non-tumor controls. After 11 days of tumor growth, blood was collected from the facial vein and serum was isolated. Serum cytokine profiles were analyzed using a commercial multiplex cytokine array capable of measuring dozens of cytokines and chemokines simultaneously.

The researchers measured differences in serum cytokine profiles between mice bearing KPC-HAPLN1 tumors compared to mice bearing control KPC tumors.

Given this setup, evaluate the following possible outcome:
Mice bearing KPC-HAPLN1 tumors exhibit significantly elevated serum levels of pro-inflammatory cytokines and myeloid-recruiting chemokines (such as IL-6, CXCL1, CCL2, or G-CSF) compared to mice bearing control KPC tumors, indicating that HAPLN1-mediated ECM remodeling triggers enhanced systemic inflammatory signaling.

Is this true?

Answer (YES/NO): NO